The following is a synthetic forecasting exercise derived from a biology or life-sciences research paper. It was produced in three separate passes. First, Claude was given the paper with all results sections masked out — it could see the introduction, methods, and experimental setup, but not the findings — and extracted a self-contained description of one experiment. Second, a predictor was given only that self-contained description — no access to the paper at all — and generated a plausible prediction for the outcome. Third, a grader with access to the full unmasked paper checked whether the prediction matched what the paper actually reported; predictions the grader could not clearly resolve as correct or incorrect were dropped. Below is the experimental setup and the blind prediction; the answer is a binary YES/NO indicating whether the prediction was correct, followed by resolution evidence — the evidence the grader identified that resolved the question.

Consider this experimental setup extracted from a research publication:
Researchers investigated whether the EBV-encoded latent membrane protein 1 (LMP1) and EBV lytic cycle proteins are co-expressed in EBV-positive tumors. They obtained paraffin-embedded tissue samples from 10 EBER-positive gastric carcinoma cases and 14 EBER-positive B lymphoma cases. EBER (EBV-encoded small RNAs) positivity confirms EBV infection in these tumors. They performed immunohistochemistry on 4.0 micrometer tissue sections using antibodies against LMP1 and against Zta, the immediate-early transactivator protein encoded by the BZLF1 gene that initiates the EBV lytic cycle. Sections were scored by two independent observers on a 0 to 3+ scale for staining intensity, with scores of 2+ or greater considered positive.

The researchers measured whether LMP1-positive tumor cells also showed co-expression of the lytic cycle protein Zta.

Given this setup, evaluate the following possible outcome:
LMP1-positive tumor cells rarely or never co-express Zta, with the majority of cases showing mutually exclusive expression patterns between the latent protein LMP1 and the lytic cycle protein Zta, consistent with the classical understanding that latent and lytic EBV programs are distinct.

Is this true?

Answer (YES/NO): NO